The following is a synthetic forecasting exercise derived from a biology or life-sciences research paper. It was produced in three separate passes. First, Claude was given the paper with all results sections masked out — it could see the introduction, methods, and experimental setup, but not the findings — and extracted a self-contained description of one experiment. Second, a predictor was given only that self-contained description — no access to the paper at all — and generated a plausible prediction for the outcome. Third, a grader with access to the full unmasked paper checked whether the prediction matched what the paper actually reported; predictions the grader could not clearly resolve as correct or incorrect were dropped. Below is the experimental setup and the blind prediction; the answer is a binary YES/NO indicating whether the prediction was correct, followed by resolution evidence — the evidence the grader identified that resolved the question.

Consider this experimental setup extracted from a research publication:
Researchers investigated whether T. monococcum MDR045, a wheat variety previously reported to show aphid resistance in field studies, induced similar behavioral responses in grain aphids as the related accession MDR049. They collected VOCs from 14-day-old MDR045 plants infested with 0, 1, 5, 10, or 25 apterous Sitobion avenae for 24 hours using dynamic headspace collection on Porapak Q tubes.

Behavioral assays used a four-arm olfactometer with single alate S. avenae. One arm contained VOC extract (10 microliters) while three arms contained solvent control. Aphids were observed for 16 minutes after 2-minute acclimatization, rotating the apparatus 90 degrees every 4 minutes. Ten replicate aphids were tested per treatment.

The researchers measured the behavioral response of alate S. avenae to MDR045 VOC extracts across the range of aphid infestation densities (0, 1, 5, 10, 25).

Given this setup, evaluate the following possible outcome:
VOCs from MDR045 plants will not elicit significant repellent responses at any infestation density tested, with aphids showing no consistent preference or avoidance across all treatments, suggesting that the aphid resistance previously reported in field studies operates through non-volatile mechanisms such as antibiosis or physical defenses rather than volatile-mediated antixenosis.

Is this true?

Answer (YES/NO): NO